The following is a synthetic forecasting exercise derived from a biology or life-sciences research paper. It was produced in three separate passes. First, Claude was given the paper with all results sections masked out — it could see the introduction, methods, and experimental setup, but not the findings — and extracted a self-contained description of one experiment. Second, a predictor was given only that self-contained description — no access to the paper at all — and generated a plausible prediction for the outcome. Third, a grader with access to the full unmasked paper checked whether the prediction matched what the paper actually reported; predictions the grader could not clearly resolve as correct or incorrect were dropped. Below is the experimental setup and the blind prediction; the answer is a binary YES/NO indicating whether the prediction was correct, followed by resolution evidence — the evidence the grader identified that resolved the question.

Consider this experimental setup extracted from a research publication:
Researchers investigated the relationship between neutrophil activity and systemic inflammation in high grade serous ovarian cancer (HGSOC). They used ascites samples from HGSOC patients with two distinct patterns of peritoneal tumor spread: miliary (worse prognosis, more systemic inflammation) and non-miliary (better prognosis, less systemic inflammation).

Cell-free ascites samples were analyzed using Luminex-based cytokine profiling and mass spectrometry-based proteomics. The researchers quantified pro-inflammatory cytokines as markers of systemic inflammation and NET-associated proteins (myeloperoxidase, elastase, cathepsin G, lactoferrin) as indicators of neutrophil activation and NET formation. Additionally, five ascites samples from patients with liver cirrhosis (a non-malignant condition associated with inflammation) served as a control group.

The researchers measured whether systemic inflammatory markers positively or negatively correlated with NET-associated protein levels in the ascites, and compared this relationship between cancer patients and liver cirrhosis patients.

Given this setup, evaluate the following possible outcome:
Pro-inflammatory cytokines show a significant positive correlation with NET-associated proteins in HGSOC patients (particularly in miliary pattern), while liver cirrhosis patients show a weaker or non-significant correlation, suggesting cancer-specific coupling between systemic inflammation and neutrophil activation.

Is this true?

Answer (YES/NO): NO